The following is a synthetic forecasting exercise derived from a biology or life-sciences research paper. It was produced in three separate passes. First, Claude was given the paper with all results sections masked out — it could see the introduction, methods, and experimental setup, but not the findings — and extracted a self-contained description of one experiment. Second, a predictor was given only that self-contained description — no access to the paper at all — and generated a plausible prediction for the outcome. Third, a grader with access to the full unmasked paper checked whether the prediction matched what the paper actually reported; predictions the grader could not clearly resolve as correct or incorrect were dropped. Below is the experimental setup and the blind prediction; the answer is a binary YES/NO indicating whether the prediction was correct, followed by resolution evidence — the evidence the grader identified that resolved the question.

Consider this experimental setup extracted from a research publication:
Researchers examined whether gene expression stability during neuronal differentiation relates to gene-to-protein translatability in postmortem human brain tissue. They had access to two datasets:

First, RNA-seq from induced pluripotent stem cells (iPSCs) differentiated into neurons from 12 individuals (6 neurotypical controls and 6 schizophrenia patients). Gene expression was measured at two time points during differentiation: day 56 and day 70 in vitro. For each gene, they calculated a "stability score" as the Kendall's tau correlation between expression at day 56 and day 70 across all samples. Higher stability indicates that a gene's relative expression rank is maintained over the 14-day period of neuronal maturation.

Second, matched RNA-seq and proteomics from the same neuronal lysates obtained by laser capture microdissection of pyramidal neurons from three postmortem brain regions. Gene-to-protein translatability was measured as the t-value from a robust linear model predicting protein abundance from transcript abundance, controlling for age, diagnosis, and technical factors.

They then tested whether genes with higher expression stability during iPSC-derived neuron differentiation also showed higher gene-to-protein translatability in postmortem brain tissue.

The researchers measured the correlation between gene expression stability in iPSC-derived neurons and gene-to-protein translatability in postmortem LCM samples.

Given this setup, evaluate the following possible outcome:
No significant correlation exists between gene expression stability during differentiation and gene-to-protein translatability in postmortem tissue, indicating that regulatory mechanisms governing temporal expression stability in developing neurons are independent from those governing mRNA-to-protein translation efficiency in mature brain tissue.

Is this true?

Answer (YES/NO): NO